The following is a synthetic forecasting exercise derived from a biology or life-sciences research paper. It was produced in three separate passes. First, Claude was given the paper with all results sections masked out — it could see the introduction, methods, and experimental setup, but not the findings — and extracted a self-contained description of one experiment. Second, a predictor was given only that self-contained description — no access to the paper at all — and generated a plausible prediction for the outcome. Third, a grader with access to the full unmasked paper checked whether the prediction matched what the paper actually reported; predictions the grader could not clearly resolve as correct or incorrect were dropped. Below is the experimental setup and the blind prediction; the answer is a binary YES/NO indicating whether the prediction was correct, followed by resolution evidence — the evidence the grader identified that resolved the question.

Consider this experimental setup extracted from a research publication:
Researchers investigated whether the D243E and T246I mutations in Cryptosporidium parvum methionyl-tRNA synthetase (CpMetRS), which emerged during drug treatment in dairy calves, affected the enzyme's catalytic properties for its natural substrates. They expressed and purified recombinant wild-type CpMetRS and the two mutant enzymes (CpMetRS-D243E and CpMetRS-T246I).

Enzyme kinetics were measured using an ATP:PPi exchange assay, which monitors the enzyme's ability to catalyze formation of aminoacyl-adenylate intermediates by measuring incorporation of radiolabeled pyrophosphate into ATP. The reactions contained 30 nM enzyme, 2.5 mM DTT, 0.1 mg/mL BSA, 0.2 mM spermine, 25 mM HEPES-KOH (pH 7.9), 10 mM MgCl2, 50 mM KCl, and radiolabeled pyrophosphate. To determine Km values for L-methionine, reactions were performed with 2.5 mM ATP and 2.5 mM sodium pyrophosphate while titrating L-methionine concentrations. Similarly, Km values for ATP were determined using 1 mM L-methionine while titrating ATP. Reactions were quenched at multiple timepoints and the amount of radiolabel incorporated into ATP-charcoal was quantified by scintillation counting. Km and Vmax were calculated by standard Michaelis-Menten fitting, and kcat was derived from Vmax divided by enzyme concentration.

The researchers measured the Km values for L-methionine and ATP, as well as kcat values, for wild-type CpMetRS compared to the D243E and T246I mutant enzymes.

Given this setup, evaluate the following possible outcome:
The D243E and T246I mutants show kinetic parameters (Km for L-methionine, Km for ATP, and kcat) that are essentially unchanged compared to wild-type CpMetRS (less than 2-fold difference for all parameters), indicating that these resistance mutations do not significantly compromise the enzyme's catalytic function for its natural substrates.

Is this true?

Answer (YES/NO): NO